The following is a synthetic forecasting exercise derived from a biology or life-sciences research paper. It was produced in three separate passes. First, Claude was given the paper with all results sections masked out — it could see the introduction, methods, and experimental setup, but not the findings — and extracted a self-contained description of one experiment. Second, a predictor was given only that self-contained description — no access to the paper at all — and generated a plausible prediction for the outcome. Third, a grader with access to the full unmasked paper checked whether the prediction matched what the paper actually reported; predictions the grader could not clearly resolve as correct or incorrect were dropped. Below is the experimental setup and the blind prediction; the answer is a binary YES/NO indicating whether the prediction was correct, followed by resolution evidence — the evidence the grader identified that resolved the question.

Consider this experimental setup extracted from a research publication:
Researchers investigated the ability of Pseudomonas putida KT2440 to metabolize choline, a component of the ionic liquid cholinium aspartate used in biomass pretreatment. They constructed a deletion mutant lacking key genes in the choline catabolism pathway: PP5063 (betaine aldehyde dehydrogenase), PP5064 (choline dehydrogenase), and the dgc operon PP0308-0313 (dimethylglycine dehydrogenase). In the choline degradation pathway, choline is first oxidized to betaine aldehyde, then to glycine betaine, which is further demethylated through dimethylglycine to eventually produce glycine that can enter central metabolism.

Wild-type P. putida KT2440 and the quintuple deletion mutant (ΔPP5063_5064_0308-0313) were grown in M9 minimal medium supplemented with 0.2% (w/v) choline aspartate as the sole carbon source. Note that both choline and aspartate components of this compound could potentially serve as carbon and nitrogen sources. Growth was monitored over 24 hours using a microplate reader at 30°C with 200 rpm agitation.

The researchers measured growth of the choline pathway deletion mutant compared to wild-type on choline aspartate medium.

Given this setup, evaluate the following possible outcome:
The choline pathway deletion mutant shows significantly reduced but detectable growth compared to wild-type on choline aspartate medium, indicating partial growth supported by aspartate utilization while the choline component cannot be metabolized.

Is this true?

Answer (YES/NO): NO